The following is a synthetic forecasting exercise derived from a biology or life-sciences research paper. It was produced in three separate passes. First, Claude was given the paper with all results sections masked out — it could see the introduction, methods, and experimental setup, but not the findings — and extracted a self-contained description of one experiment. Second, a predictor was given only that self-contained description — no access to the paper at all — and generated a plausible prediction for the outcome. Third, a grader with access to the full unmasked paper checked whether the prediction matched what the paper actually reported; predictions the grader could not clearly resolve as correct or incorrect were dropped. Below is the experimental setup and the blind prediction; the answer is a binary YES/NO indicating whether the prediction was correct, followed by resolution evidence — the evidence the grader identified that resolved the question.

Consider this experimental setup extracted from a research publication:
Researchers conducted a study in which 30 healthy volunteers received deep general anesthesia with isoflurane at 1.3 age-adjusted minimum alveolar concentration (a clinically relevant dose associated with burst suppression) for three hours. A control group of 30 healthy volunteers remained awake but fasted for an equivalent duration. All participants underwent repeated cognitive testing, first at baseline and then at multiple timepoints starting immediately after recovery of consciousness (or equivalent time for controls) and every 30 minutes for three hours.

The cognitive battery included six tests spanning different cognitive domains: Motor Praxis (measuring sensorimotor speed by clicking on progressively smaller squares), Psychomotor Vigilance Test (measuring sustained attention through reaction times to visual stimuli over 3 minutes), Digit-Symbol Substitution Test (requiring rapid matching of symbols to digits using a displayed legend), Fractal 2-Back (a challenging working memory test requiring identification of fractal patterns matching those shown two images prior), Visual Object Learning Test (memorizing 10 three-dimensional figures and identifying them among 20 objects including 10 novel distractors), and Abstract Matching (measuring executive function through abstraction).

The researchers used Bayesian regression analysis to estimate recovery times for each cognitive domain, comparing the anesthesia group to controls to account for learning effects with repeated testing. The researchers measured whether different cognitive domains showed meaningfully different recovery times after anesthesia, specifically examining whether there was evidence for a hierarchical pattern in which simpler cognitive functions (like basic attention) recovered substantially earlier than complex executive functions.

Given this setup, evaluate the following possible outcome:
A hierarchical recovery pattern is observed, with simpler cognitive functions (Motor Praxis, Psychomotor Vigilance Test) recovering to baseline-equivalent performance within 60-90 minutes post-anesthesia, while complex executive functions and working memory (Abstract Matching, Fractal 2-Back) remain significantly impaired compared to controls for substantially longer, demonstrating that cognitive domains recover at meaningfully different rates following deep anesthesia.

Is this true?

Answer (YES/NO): NO